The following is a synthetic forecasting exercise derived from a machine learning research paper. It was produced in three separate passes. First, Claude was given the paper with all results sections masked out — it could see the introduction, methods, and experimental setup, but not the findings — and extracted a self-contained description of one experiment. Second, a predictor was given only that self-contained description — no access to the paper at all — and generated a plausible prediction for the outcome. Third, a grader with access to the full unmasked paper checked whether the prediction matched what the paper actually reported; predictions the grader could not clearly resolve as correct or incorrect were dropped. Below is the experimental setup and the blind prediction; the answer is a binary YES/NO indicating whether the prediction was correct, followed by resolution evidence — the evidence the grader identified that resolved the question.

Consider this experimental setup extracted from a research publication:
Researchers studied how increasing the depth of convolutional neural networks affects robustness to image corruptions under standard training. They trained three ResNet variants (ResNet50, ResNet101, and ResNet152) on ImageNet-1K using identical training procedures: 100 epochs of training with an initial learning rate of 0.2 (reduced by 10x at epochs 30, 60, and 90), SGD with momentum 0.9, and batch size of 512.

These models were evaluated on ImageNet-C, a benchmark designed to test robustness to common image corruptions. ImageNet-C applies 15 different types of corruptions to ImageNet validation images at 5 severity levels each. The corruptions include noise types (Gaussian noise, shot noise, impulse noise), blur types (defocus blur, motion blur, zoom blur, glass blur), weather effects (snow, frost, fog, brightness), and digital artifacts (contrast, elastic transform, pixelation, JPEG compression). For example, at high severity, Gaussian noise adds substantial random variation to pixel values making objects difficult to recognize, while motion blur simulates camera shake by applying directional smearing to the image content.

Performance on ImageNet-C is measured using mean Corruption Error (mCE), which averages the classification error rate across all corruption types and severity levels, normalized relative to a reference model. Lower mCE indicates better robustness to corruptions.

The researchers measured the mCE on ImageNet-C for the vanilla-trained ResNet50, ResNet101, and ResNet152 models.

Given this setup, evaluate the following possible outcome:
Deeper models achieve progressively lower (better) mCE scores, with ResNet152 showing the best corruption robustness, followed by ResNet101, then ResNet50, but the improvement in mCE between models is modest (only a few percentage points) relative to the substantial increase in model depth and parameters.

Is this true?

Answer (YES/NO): NO